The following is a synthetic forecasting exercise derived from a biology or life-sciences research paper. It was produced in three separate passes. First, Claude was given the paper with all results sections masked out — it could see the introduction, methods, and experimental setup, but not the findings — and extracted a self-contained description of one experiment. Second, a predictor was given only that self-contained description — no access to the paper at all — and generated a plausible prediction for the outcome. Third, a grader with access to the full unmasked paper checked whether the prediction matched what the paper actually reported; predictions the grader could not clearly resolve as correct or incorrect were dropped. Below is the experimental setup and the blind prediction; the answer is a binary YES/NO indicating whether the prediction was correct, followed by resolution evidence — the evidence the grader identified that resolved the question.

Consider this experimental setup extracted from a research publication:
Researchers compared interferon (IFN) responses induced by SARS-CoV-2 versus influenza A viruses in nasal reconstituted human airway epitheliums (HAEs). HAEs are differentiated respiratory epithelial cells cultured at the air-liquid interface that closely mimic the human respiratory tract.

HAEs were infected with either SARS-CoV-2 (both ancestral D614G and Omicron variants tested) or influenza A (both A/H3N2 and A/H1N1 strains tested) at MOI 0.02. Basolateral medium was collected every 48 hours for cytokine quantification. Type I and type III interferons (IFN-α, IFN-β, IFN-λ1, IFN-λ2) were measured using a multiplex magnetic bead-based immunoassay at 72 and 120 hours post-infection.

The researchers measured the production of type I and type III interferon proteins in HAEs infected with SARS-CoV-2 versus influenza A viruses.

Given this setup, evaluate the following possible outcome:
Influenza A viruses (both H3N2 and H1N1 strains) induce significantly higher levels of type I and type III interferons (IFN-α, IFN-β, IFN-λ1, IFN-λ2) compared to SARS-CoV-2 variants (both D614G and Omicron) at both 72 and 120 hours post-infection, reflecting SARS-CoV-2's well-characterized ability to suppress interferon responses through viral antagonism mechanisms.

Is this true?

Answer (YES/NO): NO